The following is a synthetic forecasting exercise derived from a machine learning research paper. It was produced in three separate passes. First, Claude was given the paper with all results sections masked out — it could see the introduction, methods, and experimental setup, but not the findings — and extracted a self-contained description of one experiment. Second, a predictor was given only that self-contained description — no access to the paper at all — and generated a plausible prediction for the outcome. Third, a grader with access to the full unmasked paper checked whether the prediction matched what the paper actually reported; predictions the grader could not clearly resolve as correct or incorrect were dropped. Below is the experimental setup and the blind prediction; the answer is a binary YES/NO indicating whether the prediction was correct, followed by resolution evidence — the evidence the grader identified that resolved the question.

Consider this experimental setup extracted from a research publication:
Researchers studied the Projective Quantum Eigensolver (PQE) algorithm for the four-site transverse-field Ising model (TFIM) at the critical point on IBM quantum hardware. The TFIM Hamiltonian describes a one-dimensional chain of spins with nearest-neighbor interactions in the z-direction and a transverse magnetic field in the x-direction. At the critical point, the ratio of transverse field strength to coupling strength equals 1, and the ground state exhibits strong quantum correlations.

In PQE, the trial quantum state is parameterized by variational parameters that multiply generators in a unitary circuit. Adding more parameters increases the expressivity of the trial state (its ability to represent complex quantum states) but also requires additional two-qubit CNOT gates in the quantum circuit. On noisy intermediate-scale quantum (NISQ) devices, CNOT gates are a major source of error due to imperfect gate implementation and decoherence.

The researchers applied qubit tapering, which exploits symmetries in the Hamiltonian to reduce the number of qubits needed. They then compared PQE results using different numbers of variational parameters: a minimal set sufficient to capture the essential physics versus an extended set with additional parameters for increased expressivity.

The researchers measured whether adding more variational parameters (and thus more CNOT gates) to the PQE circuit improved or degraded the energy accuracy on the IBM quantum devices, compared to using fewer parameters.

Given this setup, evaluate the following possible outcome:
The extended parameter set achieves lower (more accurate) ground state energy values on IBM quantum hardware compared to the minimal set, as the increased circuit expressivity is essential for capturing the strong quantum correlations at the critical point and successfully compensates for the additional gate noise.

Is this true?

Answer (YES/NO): NO